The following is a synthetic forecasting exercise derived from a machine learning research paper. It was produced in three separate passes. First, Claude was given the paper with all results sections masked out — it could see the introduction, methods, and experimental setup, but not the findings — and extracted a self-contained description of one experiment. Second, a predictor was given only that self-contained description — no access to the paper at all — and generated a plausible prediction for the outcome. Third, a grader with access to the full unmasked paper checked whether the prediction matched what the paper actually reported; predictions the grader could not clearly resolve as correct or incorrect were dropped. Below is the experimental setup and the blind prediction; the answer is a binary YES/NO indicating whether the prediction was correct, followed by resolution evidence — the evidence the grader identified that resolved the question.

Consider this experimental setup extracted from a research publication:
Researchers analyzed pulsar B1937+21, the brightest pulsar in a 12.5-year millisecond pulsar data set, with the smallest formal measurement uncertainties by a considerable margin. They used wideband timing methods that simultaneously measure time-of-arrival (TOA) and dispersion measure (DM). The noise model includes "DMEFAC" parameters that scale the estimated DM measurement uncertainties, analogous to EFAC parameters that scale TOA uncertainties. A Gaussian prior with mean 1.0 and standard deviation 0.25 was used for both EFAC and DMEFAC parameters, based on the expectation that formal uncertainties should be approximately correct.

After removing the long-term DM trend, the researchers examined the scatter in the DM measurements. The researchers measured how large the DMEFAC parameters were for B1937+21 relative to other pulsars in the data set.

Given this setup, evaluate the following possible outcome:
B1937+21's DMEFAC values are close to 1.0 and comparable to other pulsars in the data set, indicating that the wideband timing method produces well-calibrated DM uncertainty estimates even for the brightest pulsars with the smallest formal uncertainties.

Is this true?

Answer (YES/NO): NO